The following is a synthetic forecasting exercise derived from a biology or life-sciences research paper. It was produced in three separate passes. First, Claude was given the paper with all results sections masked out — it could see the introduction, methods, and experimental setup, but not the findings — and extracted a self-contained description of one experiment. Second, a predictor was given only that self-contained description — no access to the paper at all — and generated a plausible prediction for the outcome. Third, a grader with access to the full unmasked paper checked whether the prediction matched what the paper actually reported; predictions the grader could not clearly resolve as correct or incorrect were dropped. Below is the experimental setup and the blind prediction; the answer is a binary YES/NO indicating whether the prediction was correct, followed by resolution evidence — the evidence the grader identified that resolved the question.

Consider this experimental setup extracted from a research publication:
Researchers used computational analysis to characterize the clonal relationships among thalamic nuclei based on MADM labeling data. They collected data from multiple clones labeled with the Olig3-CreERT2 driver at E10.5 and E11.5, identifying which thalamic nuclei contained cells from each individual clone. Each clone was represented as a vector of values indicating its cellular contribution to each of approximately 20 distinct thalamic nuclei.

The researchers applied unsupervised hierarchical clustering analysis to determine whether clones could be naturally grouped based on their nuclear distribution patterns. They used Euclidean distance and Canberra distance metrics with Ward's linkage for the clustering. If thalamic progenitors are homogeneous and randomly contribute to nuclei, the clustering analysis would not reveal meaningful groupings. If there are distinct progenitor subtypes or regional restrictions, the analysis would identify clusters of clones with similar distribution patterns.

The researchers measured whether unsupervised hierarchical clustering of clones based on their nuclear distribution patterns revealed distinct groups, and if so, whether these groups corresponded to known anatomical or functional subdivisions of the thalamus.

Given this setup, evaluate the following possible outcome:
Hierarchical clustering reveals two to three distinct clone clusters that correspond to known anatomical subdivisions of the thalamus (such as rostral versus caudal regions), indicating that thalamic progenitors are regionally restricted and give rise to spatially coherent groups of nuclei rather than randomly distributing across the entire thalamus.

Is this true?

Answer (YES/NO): NO